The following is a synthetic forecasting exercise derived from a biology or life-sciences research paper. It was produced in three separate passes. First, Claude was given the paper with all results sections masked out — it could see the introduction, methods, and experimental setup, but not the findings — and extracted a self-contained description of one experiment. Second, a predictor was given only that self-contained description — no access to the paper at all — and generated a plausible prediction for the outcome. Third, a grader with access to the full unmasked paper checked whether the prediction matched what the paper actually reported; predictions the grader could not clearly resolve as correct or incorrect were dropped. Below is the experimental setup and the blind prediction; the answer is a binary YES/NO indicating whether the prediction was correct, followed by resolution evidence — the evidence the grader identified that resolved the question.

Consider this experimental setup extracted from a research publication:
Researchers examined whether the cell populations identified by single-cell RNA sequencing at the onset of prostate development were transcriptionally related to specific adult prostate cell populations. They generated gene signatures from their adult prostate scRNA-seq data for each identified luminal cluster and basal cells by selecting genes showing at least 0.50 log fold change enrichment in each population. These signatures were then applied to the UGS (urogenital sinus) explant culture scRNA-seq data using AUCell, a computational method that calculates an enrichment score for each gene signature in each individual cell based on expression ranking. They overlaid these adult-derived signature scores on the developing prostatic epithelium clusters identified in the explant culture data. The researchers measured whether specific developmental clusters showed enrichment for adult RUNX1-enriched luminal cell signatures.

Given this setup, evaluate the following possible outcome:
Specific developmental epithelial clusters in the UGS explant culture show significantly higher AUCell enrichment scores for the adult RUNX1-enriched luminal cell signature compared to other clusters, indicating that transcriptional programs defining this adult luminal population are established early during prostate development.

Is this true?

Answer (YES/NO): YES